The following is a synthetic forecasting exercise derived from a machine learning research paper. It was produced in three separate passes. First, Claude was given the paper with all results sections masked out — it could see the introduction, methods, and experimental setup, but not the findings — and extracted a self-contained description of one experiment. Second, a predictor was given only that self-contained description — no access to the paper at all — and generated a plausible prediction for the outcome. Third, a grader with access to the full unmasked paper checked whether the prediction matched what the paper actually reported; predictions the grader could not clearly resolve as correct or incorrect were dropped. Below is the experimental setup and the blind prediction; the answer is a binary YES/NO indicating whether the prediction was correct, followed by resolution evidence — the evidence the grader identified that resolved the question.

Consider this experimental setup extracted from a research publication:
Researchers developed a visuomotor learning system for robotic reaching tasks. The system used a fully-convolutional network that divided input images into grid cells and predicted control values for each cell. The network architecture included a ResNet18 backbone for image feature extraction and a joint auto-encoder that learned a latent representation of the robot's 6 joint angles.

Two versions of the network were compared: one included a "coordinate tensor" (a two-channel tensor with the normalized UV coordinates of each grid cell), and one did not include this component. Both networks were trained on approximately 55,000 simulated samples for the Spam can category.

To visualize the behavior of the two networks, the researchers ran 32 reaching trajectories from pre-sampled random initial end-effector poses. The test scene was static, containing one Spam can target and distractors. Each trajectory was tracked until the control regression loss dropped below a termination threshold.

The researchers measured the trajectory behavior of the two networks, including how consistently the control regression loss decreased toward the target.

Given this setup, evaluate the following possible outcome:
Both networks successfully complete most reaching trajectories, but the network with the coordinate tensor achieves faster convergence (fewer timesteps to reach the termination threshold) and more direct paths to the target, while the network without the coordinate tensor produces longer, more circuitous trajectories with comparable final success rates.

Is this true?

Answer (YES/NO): NO